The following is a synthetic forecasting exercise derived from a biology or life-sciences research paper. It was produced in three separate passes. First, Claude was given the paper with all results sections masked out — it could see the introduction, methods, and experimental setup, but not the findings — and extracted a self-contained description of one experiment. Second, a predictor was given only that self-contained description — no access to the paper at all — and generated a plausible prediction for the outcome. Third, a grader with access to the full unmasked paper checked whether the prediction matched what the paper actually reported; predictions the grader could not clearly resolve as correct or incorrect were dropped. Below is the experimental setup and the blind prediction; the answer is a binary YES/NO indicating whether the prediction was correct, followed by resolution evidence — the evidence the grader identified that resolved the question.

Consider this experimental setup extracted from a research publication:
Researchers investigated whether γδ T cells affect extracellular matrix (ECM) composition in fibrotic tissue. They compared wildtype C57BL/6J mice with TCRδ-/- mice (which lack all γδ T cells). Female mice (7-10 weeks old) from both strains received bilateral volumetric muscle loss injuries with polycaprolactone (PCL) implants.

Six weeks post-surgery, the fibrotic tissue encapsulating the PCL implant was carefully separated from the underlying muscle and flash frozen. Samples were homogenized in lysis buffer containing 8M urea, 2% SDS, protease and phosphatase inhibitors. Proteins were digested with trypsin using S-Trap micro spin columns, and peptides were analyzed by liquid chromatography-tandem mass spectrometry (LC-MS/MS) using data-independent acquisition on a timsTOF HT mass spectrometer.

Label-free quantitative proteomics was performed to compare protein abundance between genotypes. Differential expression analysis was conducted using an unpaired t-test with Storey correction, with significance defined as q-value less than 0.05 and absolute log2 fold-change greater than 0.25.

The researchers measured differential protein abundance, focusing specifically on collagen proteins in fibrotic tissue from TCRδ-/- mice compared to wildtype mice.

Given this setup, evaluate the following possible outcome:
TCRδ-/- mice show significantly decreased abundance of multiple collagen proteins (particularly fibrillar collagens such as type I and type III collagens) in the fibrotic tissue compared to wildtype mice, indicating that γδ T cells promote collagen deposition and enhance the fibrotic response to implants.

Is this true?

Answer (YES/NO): NO